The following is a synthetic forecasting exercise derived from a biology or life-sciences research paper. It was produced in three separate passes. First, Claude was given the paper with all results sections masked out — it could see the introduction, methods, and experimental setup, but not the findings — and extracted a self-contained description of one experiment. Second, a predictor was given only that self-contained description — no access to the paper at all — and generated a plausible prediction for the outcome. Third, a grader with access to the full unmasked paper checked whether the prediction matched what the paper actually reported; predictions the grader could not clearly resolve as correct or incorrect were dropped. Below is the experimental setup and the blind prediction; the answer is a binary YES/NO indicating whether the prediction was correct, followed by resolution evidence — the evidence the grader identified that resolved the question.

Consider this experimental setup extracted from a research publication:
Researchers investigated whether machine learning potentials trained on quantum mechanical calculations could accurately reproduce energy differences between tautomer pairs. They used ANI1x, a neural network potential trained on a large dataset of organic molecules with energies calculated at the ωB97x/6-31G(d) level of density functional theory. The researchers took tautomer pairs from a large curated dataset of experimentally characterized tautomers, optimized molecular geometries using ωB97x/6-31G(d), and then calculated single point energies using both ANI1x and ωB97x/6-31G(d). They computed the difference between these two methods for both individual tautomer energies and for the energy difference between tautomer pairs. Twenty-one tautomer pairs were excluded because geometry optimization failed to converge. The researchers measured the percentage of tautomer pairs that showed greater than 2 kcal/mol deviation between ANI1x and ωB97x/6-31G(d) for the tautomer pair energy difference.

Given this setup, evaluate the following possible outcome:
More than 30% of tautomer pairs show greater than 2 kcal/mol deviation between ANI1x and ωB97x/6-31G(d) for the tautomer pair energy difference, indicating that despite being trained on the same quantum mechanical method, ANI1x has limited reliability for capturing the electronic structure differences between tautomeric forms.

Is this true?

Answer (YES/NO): NO